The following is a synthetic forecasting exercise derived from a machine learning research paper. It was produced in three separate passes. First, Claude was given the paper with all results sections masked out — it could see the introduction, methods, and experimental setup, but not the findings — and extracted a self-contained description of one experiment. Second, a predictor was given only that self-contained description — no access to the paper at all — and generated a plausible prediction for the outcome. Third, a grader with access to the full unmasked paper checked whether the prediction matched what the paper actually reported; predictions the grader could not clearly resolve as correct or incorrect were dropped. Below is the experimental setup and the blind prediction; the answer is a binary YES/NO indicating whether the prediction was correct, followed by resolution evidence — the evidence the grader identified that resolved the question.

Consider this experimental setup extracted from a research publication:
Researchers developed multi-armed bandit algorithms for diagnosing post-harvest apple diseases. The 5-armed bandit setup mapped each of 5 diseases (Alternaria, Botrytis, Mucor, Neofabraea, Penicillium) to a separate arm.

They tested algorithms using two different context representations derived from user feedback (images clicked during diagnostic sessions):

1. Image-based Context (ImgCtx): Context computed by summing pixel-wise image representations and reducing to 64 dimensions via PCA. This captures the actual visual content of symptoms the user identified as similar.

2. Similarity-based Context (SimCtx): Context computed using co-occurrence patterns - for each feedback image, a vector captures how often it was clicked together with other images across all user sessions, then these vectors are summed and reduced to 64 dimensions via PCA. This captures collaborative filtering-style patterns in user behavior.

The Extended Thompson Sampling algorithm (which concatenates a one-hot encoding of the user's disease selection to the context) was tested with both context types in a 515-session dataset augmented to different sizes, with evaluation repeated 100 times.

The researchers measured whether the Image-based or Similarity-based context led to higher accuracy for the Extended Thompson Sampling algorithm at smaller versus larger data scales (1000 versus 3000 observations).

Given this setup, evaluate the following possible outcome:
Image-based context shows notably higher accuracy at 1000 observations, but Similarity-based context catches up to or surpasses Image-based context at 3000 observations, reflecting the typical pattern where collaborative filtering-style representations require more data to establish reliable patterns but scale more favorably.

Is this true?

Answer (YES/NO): NO